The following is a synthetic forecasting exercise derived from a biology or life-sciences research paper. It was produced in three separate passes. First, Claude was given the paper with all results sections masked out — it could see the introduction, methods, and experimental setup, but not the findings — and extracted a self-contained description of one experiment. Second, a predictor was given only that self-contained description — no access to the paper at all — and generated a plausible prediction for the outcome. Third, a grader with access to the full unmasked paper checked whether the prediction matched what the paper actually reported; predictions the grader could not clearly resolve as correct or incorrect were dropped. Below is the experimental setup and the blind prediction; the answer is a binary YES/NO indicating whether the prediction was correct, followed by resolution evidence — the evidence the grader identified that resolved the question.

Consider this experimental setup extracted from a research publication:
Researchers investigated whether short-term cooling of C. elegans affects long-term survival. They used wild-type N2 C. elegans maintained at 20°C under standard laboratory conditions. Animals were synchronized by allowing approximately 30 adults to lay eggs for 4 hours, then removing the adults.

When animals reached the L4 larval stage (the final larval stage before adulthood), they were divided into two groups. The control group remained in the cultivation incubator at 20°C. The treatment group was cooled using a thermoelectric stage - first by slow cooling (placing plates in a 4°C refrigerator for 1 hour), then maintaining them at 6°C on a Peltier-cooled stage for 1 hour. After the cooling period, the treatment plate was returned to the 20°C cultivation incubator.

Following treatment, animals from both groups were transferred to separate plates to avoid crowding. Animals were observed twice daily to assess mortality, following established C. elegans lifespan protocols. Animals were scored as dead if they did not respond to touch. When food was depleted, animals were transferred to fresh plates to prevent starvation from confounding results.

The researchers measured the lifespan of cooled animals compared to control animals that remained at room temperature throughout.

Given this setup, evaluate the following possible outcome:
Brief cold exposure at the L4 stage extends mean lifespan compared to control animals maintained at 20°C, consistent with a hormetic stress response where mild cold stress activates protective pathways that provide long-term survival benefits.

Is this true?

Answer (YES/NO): NO